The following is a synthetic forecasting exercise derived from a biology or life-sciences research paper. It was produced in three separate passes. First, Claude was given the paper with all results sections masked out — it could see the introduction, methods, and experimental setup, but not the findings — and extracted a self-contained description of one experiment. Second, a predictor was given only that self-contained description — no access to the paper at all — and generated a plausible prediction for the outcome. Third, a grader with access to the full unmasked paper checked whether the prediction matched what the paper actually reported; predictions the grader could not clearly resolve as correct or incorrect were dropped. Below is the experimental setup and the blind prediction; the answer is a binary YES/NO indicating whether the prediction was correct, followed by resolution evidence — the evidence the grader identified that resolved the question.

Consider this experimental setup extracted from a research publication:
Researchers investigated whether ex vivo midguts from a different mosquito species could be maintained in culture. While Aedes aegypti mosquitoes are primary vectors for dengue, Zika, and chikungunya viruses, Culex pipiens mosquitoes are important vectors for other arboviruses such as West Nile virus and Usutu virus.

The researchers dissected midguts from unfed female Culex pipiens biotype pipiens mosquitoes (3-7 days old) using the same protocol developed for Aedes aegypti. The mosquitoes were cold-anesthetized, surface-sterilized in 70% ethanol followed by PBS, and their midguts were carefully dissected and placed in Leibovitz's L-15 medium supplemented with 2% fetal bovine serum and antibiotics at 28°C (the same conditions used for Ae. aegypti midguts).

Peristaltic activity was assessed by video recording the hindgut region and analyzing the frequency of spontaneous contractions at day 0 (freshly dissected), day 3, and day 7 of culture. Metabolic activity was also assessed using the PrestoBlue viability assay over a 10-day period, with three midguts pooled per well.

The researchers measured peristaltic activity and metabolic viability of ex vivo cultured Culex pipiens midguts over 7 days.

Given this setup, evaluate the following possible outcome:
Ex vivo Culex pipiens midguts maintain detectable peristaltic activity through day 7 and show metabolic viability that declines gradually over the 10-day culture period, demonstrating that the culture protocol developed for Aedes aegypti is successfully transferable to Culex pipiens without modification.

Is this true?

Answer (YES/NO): NO